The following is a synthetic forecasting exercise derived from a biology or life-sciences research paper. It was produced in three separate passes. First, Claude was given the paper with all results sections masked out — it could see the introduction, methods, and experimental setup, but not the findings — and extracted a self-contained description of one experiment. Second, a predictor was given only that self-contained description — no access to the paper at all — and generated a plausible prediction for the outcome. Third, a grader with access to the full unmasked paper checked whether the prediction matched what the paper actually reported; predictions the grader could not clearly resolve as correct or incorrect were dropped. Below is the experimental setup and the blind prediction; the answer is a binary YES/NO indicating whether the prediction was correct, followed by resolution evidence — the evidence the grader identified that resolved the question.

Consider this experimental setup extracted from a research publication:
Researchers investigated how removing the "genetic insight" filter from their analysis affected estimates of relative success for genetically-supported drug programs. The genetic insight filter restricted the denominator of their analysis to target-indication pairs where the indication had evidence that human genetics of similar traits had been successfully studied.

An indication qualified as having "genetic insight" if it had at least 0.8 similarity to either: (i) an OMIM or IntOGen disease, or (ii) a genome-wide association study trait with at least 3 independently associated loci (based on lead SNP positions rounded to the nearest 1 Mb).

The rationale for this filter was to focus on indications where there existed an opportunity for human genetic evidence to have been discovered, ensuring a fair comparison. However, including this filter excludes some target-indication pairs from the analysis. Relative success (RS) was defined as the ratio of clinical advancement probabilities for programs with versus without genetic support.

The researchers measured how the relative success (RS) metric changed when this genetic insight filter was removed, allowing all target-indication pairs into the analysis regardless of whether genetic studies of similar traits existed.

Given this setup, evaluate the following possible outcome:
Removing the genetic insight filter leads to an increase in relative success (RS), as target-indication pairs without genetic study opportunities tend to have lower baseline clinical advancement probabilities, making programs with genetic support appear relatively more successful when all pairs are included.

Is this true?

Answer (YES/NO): NO